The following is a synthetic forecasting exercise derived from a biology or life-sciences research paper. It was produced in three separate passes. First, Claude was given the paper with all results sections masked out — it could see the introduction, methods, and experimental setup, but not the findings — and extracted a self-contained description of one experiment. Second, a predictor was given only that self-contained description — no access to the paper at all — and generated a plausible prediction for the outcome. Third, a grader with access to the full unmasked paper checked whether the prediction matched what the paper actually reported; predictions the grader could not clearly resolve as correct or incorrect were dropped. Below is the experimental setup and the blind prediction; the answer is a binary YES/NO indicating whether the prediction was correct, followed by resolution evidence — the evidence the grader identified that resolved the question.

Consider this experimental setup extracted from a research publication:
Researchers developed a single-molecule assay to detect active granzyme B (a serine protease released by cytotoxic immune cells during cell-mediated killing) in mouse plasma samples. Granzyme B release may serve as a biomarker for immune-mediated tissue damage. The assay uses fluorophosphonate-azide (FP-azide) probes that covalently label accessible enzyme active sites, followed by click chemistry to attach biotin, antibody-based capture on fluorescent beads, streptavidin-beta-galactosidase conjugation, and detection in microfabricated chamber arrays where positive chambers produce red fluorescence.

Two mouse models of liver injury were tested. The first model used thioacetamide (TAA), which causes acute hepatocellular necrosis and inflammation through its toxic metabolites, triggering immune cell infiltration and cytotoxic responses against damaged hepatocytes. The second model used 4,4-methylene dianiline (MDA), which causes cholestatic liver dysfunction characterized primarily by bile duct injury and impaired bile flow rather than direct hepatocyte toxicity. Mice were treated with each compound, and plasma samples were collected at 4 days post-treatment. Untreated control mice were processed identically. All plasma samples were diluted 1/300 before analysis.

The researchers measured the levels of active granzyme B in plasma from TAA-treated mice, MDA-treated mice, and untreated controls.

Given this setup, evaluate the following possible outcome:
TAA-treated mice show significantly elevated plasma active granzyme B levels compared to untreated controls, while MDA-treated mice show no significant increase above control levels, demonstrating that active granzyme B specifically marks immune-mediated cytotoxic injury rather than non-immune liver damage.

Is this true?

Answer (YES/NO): NO